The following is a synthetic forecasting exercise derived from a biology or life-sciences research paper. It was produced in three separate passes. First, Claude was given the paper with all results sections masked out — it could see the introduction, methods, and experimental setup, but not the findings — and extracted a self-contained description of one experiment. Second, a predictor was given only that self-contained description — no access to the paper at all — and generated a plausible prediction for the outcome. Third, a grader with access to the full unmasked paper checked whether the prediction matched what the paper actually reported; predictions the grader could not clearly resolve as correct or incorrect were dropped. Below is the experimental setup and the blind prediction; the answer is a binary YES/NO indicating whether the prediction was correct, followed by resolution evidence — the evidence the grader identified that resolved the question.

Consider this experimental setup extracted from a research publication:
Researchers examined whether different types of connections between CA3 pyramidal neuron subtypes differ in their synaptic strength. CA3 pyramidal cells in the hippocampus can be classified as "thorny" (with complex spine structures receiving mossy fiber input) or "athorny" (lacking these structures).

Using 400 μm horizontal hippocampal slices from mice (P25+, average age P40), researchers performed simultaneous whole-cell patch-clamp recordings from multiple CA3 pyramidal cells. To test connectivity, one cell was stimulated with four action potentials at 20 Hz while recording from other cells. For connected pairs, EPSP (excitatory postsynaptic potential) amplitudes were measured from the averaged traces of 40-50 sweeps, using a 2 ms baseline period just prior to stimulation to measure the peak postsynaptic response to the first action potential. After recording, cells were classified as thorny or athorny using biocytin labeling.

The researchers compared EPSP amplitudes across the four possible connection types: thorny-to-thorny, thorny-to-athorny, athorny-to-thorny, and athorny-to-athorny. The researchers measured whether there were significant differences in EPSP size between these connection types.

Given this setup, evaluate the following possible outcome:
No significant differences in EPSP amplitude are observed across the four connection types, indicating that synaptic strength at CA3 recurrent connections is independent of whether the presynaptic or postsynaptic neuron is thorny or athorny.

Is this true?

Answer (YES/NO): YES